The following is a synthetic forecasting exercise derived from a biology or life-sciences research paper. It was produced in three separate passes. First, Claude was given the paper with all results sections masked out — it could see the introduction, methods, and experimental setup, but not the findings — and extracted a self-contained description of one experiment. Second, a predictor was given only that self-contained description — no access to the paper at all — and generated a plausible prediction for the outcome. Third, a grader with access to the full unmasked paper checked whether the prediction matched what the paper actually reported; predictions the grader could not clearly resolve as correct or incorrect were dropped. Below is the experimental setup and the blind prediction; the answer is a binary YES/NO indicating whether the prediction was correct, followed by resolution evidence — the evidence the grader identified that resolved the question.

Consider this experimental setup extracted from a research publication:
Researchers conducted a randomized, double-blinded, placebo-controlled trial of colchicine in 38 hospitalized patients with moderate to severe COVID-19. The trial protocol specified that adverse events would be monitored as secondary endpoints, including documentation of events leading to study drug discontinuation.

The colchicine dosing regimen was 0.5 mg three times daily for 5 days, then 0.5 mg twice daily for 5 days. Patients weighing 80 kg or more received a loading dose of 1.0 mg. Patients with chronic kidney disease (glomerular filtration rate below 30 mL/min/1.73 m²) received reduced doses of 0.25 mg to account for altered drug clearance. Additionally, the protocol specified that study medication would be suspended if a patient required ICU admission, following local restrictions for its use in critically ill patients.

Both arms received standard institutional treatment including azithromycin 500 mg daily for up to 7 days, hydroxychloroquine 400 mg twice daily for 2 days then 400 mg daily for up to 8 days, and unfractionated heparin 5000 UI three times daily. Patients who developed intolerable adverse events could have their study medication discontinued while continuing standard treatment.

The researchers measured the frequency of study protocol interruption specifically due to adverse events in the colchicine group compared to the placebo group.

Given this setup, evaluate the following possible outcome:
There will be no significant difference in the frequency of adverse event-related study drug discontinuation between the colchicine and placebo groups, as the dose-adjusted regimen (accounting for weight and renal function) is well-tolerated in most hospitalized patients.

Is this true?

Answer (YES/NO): YES